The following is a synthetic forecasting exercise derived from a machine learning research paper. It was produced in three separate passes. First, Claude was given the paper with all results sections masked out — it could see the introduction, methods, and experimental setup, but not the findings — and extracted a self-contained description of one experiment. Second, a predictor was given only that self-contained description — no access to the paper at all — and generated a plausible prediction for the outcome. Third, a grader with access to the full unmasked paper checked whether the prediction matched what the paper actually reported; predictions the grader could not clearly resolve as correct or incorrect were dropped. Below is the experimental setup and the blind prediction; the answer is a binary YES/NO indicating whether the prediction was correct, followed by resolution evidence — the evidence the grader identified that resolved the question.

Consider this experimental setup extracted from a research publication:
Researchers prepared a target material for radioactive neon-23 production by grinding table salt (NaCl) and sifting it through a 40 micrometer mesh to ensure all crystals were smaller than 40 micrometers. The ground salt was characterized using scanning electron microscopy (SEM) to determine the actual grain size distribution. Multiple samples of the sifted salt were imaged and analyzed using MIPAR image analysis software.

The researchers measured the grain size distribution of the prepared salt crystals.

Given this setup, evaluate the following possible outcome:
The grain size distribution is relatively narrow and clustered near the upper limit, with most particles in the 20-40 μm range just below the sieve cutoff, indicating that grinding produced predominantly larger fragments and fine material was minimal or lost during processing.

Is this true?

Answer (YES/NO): NO